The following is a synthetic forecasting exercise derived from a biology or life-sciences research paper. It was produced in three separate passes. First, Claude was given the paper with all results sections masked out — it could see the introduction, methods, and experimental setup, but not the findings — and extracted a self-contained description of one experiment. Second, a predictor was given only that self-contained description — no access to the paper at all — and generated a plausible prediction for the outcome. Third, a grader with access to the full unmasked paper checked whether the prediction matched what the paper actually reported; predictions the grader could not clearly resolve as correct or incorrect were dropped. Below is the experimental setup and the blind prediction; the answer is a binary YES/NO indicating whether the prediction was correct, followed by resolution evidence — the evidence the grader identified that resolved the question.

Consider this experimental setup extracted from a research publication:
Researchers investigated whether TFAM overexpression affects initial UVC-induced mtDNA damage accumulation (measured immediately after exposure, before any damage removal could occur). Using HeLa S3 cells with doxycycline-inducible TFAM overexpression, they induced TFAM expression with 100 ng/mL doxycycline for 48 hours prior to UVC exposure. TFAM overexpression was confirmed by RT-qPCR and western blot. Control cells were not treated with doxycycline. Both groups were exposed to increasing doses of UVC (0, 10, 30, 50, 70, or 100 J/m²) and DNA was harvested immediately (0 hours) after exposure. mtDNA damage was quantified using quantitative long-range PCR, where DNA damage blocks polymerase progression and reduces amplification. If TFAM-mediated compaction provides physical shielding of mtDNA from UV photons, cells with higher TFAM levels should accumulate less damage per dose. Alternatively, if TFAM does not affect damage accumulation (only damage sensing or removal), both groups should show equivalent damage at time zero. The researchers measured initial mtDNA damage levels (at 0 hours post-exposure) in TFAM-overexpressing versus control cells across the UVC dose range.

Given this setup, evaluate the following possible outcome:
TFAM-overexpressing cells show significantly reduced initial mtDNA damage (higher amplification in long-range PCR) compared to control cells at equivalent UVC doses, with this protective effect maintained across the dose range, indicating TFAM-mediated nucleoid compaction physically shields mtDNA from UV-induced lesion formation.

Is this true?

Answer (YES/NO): NO